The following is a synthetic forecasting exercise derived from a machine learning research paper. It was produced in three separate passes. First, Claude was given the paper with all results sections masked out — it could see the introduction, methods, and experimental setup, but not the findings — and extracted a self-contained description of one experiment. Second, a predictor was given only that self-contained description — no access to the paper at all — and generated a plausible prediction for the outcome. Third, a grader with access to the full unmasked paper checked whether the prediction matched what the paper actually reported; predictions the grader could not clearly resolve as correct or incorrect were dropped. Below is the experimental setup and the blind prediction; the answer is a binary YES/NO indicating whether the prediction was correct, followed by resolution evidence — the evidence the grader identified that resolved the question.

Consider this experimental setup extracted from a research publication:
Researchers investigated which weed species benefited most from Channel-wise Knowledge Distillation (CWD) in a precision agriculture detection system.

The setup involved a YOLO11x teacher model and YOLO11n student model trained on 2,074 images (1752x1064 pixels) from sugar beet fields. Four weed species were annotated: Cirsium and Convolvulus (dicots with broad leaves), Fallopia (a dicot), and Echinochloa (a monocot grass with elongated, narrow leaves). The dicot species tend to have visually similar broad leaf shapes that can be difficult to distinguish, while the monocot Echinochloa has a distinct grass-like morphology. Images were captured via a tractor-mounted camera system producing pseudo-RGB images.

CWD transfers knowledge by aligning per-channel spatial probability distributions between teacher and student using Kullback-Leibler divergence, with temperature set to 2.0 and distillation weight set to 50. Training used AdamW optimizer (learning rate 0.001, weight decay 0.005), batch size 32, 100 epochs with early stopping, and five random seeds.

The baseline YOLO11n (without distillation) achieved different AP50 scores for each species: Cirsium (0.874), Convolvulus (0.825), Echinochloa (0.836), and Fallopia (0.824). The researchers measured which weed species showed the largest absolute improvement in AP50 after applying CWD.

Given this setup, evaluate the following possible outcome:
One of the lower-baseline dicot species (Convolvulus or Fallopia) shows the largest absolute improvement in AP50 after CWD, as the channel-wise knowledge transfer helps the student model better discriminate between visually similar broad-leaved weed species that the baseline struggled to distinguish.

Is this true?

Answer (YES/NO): YES